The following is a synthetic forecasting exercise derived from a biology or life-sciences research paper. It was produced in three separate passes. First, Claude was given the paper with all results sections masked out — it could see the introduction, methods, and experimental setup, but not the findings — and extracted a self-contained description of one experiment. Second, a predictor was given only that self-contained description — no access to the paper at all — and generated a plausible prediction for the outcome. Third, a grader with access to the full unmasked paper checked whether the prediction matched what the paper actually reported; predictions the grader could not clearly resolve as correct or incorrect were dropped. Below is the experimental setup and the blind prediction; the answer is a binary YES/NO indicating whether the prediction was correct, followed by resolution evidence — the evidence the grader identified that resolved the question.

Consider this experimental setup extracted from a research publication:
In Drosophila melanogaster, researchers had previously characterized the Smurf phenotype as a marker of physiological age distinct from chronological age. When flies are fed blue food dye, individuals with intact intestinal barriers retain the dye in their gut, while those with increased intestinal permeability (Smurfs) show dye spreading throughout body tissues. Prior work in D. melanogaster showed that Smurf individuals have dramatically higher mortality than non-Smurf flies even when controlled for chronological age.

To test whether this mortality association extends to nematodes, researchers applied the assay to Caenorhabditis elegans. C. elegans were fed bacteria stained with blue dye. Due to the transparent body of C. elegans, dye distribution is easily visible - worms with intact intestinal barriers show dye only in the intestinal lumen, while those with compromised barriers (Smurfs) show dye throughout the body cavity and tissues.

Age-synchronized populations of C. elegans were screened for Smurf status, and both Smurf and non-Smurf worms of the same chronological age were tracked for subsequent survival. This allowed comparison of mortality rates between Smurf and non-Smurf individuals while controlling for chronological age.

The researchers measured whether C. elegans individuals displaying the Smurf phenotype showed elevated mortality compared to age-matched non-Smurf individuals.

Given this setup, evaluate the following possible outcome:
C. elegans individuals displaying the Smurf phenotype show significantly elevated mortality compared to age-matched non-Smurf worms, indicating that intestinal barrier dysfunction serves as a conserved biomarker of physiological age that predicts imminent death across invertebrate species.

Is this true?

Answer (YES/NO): YES